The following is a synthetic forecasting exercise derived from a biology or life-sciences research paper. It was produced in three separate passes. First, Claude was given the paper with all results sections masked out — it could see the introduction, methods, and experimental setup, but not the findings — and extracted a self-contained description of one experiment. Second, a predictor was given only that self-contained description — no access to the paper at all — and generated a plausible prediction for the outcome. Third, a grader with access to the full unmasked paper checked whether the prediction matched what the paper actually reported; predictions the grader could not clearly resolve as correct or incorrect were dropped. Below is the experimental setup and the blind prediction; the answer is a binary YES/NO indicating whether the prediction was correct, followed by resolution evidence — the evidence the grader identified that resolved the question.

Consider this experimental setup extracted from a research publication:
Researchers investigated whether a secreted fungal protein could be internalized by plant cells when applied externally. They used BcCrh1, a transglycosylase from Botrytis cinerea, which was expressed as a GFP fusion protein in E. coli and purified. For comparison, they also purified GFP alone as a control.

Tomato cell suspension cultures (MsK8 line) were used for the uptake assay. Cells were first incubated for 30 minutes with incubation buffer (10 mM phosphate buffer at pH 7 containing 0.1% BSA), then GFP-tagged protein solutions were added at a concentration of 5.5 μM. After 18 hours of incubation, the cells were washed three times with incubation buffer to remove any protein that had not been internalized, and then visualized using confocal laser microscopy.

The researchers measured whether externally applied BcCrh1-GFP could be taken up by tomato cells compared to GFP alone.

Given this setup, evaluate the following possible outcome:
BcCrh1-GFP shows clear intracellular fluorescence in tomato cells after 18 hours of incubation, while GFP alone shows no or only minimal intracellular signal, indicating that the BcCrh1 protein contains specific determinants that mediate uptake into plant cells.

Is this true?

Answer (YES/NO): NO